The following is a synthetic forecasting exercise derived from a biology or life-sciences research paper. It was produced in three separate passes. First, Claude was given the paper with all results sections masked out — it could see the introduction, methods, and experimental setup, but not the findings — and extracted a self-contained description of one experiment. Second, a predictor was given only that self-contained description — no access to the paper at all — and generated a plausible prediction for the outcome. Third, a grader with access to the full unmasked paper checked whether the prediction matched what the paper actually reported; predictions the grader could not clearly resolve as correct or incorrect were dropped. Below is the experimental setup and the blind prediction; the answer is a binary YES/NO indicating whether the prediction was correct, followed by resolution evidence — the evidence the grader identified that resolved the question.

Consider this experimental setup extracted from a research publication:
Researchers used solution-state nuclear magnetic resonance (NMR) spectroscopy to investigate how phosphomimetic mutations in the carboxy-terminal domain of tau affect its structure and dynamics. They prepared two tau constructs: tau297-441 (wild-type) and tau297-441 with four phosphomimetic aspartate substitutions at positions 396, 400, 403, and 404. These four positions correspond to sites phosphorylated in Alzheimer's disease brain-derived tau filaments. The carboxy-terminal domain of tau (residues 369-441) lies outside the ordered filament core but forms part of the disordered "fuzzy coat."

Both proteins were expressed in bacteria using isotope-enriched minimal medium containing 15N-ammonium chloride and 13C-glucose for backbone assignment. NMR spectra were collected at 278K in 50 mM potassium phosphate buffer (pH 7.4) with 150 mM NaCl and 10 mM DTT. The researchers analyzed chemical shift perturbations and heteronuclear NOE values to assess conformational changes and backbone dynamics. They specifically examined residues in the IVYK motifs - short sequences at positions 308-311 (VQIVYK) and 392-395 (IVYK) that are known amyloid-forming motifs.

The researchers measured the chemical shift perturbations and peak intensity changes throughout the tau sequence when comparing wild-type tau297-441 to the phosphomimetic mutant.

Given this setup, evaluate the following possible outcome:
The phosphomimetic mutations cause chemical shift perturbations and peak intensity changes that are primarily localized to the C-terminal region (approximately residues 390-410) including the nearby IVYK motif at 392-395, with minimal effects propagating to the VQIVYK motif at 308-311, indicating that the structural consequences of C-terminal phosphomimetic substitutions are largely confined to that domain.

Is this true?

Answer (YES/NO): NO